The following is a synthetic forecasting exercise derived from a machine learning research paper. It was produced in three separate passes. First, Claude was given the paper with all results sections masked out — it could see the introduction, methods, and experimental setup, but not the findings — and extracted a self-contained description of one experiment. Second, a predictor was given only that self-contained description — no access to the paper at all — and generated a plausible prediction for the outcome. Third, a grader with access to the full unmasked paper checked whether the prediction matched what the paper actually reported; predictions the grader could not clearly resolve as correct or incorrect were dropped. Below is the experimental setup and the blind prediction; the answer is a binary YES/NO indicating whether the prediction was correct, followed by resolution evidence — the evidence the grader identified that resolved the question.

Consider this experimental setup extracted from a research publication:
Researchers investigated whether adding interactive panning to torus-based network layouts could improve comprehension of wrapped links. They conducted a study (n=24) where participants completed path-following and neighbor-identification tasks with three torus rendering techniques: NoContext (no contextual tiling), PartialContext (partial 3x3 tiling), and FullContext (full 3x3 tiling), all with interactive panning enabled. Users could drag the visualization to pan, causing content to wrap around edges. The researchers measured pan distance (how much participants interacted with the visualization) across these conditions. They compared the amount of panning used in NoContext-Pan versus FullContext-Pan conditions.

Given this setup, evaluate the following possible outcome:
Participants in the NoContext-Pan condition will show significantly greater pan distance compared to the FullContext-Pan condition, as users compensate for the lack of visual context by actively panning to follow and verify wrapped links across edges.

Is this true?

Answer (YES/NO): YES